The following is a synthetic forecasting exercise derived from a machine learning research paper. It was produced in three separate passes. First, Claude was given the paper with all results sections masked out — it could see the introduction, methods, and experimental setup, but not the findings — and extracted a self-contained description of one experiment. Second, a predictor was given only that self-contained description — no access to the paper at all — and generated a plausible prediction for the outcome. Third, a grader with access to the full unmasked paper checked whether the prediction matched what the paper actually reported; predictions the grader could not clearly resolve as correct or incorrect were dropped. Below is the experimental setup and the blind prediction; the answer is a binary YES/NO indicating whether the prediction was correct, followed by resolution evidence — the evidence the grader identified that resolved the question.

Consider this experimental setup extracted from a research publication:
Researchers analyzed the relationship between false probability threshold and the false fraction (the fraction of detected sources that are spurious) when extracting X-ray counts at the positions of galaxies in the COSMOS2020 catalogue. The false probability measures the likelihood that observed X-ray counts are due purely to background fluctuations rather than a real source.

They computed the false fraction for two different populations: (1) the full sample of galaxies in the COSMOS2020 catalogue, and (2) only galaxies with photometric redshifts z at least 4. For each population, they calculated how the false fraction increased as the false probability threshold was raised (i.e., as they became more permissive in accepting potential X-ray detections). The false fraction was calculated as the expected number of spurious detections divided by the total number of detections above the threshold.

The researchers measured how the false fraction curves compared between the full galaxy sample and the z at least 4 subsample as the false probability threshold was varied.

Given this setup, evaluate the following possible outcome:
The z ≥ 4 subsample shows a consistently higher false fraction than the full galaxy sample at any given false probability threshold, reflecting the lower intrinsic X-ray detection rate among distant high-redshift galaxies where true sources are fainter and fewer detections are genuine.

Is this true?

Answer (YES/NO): YES